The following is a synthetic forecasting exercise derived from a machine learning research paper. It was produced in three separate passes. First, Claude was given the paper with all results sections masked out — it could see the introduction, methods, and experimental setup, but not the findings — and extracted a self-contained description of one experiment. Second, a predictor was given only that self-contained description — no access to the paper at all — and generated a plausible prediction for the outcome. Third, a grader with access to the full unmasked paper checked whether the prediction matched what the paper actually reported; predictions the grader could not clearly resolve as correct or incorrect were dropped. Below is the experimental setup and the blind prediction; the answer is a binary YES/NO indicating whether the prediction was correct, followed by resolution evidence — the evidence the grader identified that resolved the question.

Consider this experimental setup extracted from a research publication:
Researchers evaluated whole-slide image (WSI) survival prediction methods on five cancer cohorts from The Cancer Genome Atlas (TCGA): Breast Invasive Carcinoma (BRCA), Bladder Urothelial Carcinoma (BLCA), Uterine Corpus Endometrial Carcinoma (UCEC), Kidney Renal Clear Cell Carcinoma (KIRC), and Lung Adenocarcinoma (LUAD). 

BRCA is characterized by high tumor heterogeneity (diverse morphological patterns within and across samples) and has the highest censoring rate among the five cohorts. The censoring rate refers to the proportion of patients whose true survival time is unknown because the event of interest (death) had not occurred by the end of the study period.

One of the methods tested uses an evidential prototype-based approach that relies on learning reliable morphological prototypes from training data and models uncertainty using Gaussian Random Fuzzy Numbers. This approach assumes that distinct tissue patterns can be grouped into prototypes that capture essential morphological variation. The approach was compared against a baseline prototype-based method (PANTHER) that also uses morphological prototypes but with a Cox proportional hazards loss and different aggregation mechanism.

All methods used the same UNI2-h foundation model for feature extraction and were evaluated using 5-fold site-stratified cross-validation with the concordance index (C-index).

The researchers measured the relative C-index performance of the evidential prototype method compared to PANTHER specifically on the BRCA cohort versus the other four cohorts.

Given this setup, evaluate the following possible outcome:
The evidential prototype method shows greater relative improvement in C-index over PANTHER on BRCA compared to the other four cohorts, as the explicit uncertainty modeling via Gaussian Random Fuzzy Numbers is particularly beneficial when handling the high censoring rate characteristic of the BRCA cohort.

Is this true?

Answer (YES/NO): NO